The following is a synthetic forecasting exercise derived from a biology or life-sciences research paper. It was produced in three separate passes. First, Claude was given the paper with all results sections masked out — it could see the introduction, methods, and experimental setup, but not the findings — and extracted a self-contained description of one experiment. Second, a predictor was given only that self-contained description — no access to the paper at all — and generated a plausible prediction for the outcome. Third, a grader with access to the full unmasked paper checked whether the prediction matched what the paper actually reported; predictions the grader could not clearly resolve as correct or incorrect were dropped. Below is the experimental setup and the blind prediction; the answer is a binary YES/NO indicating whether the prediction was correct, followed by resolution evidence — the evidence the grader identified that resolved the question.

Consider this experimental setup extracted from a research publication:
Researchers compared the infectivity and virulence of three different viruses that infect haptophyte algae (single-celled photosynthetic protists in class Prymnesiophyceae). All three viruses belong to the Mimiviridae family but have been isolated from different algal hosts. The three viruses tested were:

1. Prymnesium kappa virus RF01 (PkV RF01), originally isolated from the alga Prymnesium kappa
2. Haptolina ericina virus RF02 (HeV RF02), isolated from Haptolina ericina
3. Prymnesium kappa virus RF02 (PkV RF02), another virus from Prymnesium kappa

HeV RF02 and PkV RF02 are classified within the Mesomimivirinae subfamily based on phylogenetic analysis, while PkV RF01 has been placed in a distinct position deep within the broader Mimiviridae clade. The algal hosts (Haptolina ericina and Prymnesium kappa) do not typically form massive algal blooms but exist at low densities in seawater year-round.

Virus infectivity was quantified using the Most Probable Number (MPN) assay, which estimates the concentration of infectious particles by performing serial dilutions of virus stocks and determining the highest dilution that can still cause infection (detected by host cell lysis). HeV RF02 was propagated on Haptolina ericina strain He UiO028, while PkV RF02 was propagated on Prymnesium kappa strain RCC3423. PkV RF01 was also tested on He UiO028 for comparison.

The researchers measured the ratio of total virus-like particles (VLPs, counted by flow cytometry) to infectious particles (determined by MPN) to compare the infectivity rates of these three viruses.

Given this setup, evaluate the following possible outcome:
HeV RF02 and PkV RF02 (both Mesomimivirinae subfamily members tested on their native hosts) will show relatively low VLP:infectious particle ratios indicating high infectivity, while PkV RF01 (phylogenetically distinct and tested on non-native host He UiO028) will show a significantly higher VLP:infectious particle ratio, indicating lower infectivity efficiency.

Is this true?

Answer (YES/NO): YES